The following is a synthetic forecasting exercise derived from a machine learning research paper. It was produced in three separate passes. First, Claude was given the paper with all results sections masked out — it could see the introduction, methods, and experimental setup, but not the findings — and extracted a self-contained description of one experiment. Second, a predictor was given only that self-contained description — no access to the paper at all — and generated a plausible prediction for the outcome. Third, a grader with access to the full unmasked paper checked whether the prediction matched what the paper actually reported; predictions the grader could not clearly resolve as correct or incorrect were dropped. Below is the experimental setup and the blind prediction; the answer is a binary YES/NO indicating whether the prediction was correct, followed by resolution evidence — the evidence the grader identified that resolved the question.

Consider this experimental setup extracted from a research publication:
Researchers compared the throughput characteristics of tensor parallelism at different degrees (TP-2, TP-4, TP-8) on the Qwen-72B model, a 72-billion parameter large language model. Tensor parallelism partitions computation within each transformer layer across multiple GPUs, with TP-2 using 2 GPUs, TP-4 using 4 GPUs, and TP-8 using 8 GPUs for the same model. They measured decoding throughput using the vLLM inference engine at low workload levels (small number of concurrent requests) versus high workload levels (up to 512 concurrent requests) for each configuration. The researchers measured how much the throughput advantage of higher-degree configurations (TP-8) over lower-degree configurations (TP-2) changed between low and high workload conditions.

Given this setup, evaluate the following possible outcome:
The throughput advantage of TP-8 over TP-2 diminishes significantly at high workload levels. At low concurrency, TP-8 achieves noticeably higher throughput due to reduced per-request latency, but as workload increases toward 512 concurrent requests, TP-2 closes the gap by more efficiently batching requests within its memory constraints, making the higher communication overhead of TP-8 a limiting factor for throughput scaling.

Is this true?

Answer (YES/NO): YES